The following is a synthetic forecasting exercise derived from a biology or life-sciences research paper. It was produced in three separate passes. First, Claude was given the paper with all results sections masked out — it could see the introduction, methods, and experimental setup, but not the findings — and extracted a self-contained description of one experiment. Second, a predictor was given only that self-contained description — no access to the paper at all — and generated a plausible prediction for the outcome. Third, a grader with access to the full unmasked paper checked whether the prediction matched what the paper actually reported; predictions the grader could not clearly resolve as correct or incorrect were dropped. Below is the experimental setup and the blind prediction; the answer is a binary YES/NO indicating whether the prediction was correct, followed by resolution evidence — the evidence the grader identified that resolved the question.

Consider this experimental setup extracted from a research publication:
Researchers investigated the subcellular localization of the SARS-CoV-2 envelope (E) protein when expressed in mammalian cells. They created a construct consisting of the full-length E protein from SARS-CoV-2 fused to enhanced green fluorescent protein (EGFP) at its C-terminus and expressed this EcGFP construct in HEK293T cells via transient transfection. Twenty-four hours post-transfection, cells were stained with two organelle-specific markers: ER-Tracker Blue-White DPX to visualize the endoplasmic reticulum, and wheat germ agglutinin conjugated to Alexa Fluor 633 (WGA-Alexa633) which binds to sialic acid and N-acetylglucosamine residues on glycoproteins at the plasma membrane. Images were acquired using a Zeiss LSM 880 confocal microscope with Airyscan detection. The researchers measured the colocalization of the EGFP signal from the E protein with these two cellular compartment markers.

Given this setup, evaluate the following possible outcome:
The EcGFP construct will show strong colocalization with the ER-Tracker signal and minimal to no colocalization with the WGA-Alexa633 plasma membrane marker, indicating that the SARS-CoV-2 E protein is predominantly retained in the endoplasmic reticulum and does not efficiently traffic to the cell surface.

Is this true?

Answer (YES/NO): NO